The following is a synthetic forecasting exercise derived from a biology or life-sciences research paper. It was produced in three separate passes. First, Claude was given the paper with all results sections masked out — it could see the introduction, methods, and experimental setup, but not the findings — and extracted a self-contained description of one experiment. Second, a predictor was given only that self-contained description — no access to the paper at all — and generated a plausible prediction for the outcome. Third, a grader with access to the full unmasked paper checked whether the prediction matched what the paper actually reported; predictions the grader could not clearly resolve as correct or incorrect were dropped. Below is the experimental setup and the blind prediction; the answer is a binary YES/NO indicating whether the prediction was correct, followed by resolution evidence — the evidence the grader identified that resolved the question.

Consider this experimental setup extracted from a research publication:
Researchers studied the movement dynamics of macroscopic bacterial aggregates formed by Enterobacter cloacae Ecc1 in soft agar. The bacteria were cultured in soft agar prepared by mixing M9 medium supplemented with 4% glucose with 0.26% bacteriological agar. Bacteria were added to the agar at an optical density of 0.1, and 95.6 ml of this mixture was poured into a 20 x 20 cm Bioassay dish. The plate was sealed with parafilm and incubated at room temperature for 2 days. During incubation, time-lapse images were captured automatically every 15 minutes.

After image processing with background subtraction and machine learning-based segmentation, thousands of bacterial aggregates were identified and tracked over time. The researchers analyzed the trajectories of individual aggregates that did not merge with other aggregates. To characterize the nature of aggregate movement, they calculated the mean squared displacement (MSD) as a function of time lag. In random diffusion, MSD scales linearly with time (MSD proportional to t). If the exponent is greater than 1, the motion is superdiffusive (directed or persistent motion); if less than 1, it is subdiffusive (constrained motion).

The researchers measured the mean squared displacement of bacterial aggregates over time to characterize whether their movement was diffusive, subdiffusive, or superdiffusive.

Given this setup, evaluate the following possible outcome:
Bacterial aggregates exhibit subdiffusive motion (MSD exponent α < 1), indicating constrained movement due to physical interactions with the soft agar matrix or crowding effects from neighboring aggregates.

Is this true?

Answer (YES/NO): NO